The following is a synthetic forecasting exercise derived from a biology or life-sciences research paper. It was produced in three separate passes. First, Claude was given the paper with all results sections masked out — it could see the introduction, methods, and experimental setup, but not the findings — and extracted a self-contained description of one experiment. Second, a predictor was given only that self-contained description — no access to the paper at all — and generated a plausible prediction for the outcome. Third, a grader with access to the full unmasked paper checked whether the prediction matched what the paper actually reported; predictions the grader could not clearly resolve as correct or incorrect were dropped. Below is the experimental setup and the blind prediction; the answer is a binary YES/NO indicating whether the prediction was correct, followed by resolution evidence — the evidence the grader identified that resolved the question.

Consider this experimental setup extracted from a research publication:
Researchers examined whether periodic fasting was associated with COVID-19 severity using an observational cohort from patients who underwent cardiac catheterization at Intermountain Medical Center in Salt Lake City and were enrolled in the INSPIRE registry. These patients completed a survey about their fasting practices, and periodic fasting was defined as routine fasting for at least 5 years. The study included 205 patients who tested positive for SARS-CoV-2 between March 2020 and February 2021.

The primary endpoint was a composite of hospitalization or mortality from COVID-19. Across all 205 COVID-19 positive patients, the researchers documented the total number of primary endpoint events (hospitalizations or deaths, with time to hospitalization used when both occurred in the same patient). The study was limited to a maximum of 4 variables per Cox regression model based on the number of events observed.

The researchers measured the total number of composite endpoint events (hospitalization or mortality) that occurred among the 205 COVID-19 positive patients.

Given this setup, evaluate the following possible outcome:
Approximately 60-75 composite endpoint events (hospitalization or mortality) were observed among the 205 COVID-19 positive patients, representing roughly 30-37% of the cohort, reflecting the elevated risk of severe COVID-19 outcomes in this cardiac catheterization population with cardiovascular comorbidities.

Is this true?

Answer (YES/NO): NO